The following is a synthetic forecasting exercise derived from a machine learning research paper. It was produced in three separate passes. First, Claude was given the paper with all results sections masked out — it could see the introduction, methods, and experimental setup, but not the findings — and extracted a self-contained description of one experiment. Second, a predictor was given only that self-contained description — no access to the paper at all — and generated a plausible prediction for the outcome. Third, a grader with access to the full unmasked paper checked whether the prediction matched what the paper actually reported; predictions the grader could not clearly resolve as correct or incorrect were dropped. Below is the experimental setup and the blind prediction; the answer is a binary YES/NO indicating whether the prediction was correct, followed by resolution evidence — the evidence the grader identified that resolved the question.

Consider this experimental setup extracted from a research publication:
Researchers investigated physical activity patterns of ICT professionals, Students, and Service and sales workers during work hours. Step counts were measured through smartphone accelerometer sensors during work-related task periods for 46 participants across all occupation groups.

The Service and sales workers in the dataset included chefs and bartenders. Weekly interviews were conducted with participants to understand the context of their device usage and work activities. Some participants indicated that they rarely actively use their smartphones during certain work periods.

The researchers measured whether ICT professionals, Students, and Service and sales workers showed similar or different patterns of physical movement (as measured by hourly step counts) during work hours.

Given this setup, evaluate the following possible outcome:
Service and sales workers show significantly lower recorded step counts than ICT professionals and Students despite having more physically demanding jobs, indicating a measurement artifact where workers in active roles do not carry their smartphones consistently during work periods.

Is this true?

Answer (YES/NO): NO